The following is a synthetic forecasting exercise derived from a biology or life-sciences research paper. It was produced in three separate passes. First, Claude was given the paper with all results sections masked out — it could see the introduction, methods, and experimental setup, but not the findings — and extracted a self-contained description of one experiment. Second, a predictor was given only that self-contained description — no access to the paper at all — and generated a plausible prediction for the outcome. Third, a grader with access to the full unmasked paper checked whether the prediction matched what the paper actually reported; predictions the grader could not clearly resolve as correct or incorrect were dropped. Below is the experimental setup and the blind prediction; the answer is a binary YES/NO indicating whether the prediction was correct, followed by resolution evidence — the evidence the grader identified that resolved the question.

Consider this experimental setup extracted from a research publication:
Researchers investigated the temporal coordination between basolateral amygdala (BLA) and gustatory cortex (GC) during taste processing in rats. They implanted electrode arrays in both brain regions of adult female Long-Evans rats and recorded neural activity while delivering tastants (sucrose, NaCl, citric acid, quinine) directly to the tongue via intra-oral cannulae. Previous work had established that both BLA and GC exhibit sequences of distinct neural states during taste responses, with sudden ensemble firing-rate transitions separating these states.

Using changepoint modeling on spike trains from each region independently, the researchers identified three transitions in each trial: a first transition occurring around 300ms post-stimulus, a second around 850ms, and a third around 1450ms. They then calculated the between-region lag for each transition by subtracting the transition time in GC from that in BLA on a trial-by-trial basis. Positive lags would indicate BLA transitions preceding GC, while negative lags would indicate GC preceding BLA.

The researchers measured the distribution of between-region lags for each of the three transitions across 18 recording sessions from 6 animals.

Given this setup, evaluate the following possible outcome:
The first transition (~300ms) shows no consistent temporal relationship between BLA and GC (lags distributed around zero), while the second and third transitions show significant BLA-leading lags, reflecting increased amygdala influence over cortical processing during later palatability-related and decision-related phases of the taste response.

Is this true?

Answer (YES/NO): NO